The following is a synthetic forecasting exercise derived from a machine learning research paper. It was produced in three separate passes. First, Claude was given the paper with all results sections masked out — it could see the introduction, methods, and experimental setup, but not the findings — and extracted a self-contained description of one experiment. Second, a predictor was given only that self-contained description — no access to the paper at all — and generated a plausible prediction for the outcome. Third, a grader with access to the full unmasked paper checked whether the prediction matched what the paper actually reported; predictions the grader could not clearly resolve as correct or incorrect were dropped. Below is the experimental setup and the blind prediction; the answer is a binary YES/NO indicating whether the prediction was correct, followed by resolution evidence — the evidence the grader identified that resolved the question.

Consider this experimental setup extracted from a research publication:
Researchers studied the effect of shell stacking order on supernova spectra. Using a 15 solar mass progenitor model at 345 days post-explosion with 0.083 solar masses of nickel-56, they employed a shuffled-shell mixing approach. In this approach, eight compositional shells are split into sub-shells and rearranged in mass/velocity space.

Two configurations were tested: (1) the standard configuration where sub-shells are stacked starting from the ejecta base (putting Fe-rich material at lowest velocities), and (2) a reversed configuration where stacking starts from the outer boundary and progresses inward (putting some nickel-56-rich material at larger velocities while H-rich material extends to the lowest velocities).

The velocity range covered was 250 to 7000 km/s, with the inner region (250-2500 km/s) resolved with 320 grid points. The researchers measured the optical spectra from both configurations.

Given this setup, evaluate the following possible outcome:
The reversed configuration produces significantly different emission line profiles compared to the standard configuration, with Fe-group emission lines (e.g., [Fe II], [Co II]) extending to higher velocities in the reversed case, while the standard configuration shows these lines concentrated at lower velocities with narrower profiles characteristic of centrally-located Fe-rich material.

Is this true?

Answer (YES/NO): NO